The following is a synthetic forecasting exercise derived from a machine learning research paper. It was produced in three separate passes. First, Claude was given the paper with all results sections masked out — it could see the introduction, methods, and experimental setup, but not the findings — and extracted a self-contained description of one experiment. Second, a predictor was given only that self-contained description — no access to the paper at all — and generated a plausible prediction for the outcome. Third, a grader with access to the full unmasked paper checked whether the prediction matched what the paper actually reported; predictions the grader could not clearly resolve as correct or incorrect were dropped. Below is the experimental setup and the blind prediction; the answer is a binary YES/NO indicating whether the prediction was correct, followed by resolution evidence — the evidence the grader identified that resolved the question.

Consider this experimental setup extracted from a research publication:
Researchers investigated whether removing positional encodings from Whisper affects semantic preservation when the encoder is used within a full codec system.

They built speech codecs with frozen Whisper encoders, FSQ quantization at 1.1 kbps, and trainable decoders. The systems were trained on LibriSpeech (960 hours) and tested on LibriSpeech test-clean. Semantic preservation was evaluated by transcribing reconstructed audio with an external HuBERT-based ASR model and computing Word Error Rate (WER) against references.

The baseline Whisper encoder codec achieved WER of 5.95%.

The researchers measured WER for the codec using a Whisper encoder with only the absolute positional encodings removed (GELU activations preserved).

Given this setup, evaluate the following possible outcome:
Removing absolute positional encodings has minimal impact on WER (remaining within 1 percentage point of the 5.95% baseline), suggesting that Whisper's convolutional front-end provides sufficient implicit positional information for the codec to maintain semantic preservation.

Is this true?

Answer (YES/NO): YES